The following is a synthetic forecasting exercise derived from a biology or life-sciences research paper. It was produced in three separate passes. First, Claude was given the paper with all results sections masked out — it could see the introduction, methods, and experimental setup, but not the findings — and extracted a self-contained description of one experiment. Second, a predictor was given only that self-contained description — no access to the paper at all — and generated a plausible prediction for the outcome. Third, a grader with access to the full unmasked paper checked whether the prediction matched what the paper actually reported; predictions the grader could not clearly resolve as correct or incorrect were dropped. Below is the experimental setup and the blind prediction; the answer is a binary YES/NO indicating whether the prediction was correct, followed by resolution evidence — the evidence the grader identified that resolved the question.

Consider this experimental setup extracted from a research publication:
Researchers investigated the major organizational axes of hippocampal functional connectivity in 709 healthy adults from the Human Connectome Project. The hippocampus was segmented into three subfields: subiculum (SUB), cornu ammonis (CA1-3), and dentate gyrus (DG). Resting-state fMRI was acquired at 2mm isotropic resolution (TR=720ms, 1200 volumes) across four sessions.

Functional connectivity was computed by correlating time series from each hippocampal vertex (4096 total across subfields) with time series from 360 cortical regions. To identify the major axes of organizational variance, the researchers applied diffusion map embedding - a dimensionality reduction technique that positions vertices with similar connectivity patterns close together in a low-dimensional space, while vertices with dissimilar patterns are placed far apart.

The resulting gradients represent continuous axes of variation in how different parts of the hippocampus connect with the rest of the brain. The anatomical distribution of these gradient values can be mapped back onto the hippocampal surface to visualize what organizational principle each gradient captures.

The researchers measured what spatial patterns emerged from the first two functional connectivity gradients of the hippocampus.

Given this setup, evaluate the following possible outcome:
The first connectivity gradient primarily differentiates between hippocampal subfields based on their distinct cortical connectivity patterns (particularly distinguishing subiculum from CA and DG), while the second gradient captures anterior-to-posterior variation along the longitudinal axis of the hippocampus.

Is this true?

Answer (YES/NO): NO